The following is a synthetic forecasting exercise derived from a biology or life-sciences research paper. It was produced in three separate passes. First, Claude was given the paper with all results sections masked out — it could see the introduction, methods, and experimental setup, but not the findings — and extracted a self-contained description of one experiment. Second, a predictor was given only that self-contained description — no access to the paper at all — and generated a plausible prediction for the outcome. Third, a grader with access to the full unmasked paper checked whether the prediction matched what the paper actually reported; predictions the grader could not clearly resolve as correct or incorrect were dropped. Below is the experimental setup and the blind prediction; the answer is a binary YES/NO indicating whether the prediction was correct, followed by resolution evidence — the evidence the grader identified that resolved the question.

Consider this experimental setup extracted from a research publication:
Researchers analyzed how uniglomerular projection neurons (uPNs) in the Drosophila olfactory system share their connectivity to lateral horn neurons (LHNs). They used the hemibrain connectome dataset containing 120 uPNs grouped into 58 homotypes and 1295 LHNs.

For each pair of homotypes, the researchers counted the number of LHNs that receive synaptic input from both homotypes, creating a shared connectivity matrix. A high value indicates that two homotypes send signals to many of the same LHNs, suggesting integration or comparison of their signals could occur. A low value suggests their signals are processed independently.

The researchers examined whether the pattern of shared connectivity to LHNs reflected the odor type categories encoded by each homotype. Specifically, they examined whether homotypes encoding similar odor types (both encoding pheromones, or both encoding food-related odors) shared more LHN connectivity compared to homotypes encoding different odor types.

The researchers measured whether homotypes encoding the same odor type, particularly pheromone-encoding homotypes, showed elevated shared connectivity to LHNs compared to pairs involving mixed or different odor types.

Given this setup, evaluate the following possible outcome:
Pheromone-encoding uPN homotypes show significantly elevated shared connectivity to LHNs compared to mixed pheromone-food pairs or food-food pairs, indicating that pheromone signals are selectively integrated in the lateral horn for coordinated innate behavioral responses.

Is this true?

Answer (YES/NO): NO